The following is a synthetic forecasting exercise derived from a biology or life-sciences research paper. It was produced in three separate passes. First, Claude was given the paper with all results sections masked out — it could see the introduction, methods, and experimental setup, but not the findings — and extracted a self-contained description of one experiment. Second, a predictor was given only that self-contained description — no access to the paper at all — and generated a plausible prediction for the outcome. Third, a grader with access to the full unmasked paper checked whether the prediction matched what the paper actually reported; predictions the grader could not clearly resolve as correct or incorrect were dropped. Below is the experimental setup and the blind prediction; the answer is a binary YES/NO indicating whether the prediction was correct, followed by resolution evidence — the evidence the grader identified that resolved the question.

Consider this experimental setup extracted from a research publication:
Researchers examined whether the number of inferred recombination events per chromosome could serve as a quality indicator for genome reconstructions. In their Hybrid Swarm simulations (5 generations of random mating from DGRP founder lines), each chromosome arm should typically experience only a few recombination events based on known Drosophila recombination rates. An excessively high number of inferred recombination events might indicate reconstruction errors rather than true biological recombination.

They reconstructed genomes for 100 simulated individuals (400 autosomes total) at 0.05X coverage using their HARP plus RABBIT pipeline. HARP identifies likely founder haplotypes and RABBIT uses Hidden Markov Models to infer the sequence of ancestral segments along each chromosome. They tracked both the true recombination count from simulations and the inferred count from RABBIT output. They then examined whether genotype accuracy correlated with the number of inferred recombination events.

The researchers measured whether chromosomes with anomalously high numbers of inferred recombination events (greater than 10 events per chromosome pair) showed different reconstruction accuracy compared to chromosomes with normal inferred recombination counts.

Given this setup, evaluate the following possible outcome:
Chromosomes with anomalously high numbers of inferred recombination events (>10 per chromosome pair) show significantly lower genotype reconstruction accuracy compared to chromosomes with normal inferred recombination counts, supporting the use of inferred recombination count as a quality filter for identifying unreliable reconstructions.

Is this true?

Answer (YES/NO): YES